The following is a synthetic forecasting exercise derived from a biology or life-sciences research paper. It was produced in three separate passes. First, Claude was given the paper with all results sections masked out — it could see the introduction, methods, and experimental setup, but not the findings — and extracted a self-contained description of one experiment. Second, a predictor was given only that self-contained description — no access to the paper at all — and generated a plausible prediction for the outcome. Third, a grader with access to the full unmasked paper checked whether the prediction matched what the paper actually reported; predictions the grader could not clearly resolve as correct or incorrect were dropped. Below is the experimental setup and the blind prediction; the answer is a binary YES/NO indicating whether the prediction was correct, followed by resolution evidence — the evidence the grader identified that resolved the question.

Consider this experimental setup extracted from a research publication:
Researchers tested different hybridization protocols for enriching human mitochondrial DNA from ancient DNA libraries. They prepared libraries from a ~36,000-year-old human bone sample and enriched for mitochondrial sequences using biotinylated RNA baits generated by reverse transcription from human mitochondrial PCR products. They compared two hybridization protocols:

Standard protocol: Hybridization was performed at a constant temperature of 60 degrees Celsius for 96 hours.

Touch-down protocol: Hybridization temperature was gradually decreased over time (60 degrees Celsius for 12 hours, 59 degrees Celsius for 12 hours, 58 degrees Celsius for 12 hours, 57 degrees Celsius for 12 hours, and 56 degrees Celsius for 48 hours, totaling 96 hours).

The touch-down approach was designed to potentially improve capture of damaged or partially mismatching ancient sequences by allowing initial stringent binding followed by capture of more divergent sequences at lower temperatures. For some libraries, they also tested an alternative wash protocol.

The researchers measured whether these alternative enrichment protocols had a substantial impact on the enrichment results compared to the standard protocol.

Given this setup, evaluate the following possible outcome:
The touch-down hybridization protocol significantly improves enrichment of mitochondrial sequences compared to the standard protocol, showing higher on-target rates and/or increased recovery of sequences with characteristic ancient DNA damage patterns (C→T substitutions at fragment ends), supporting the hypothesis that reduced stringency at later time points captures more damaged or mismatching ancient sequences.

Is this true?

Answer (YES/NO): NO